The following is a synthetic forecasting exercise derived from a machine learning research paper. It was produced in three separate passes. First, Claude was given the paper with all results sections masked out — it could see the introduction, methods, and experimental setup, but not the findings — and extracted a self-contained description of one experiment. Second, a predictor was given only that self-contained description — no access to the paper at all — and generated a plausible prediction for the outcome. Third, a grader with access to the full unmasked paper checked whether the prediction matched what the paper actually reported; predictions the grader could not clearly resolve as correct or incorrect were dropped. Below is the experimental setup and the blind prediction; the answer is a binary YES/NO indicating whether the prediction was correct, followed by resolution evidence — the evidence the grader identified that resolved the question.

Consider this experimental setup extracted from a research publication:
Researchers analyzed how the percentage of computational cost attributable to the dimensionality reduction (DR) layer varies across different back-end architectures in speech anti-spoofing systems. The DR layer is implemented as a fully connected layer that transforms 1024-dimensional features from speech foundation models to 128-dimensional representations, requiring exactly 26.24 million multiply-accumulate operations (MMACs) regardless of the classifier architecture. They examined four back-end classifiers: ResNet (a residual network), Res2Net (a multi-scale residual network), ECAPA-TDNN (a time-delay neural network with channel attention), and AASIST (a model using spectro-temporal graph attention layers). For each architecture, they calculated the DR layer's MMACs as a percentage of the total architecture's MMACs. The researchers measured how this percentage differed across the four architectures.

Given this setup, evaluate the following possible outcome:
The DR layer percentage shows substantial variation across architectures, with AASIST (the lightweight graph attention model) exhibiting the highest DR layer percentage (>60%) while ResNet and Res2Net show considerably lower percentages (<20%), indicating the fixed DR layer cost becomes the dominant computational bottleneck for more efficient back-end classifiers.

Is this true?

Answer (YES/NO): NO